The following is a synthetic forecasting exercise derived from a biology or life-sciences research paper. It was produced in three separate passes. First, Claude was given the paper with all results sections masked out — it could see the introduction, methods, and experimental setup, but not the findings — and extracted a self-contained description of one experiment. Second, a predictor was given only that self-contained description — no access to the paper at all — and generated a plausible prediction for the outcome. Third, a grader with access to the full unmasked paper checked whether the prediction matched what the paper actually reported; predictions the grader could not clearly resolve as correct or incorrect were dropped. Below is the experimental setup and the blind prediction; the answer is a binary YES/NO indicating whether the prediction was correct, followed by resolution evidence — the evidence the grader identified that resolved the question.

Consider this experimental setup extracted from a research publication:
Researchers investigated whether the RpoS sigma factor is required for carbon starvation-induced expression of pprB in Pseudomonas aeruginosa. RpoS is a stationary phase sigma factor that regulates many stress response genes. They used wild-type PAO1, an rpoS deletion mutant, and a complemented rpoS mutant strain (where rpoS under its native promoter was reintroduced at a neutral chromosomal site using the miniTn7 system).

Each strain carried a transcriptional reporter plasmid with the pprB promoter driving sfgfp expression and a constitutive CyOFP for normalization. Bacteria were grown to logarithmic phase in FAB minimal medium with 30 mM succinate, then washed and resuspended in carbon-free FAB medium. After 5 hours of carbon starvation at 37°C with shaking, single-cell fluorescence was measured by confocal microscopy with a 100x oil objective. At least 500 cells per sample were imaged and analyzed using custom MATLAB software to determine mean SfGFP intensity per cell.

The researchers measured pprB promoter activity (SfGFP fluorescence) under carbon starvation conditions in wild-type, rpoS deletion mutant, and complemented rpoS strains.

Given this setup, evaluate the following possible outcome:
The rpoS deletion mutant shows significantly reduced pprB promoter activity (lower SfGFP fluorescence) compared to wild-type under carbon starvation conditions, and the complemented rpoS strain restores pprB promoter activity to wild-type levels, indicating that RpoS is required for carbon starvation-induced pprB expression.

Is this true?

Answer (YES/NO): YES